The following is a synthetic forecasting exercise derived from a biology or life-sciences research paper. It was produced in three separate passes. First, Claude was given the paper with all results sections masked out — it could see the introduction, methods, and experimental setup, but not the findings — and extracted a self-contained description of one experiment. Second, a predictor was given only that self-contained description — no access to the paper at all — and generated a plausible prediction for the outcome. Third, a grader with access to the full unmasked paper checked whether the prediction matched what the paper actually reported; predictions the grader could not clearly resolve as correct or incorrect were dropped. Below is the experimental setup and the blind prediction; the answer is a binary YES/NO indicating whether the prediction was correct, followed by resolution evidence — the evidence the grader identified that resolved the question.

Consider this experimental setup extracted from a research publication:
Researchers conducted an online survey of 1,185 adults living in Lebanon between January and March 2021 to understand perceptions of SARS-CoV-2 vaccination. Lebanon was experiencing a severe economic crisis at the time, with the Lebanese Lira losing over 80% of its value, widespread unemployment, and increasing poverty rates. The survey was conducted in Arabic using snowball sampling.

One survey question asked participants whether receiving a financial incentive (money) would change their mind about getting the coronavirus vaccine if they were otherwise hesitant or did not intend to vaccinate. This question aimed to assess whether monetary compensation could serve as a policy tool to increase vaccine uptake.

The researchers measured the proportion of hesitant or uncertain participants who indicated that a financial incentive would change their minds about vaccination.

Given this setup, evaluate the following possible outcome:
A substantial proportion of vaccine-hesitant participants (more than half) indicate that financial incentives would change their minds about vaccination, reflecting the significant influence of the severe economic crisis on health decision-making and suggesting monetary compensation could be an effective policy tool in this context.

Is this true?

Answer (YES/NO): NO